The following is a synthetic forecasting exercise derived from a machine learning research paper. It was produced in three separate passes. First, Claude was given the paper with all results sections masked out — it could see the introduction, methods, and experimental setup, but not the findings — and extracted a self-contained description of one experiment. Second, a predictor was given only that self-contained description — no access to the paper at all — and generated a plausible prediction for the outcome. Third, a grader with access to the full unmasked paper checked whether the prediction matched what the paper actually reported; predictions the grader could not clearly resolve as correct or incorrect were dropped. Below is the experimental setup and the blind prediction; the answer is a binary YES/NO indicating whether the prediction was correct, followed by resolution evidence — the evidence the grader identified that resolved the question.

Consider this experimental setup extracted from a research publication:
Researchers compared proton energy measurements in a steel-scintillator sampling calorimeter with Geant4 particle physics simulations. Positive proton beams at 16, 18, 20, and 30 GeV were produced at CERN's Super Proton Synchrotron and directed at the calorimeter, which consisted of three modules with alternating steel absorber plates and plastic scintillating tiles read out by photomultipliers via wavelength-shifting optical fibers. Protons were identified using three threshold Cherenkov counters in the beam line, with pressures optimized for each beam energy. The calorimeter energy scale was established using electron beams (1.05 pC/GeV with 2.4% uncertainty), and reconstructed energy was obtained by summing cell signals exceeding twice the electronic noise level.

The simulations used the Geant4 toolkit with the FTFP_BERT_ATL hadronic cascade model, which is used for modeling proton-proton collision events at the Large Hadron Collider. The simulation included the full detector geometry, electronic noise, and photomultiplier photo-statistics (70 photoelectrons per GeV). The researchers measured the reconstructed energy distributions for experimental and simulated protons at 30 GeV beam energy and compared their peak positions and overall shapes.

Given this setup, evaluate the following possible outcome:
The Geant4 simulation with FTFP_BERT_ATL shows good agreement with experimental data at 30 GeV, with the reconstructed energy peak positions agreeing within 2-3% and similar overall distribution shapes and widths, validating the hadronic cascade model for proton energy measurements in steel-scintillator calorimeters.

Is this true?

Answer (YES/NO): YES